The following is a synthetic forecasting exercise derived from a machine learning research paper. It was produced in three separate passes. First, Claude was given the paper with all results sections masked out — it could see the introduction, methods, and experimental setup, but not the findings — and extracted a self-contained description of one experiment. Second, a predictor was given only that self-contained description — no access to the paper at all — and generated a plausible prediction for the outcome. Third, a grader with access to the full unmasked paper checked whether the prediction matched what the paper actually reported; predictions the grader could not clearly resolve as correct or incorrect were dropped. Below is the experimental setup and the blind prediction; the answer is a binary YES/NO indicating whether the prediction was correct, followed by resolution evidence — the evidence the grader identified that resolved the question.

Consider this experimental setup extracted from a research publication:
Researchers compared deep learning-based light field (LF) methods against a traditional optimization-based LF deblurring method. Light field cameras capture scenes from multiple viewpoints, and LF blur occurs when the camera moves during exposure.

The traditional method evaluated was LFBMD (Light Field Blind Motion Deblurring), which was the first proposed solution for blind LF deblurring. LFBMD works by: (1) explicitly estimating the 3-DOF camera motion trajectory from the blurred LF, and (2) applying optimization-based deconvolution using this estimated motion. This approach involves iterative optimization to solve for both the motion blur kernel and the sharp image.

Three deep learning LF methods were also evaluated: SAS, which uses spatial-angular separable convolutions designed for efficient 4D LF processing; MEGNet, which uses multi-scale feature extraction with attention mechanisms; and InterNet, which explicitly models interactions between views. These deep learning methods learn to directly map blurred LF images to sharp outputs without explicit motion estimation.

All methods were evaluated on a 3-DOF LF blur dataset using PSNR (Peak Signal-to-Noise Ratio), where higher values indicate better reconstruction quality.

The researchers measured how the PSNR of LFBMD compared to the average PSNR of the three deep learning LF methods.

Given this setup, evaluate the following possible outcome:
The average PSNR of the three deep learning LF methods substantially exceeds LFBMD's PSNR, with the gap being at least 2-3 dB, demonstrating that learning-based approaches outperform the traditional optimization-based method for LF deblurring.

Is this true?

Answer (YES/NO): YES